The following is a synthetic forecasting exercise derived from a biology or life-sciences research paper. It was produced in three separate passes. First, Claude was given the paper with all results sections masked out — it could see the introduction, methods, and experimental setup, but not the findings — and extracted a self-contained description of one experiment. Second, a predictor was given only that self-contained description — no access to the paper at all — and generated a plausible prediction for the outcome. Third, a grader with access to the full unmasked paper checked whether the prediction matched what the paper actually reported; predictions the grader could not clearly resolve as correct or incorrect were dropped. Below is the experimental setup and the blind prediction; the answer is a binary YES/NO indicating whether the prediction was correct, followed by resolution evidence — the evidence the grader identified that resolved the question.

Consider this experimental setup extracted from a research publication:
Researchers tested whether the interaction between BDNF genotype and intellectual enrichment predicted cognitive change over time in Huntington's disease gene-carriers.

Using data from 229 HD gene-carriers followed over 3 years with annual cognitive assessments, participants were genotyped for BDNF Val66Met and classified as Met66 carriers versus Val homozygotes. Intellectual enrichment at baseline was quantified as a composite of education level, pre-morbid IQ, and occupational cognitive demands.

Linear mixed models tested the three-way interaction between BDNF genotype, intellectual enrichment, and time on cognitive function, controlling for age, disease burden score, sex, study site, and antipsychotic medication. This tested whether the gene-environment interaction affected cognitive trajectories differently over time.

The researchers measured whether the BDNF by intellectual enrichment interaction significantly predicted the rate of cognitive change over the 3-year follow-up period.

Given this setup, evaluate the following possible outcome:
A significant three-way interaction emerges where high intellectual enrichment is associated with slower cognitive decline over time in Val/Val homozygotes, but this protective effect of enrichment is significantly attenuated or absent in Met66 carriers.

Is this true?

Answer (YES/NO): NO